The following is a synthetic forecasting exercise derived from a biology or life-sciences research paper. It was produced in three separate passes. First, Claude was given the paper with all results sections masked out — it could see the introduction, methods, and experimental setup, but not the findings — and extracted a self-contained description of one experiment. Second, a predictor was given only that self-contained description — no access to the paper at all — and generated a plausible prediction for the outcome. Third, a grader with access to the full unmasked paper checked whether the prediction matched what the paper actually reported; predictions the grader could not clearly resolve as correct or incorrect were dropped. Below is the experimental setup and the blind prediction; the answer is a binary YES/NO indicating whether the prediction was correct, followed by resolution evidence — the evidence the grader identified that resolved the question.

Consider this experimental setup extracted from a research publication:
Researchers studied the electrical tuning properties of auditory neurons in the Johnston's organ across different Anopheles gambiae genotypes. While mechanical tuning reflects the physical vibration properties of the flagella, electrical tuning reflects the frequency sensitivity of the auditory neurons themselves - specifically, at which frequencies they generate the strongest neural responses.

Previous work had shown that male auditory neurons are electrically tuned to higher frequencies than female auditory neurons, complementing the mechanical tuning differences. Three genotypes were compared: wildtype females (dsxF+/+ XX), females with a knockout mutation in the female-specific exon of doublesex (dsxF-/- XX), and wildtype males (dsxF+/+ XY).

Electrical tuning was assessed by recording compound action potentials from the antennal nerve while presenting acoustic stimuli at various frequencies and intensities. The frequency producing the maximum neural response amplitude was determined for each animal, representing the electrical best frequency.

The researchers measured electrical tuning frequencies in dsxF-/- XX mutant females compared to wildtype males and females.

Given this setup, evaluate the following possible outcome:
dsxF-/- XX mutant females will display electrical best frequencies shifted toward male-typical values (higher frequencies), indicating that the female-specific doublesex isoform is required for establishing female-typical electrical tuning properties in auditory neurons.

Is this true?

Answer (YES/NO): YES